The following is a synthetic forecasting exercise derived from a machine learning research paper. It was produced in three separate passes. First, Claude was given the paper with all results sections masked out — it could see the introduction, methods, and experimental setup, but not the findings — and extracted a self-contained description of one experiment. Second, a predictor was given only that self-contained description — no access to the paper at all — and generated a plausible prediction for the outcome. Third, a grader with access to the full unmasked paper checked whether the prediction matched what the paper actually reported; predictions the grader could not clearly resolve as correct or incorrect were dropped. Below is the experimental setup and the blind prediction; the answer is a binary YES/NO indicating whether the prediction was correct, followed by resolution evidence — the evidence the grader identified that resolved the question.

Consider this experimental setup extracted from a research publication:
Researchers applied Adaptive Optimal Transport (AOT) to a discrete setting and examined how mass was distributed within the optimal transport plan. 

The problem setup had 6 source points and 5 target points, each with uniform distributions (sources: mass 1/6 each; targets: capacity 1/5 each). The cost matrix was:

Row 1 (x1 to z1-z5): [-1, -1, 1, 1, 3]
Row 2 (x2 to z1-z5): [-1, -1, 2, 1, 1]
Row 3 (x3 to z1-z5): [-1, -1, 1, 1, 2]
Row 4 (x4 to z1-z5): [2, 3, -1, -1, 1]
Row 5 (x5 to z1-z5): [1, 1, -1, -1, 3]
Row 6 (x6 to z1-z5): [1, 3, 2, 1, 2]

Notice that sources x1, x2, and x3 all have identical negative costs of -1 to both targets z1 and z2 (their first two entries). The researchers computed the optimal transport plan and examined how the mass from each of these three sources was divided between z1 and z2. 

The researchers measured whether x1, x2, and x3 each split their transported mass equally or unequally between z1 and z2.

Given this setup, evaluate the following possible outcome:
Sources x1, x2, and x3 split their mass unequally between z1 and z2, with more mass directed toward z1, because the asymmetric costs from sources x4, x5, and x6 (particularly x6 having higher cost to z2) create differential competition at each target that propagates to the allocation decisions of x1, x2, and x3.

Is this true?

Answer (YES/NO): NO